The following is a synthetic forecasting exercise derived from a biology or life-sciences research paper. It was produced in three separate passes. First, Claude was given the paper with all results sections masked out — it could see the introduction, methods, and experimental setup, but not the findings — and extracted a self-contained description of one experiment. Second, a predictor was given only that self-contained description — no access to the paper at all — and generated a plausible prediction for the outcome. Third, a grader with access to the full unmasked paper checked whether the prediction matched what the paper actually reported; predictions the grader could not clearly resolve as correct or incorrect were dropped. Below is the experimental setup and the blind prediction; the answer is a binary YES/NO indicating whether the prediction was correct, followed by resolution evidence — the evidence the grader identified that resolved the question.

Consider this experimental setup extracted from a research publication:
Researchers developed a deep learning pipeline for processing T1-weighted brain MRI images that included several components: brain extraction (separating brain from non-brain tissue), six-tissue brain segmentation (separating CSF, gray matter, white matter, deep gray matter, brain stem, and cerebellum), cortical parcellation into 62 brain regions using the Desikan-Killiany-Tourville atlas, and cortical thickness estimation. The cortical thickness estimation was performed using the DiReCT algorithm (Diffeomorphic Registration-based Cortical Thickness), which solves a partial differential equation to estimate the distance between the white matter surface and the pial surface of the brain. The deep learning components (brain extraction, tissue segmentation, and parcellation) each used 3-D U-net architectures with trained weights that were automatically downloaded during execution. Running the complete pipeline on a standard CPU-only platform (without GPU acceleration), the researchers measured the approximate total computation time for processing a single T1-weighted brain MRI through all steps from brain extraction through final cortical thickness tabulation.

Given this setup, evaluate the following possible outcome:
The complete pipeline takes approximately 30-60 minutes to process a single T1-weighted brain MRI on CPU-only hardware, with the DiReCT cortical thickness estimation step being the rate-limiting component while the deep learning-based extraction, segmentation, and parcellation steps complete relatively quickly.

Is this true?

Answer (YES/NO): YES